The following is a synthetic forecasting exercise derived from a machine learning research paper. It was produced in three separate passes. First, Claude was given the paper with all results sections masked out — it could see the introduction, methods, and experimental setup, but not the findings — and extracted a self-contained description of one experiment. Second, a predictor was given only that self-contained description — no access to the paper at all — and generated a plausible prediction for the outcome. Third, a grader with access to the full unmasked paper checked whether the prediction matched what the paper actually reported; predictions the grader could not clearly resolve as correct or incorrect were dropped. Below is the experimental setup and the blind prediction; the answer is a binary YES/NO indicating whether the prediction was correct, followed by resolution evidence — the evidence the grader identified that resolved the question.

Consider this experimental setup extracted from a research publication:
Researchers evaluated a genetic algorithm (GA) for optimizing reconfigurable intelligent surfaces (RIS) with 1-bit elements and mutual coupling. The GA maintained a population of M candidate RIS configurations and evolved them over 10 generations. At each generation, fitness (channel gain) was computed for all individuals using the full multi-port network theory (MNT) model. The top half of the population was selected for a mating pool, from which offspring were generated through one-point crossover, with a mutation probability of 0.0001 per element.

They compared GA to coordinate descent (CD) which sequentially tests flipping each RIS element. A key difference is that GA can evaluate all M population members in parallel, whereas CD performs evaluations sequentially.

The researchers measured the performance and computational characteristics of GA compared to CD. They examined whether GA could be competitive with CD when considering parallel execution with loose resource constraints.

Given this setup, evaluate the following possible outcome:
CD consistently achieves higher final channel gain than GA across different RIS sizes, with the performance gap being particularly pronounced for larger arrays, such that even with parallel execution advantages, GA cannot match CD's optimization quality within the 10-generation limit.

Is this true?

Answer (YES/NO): NO